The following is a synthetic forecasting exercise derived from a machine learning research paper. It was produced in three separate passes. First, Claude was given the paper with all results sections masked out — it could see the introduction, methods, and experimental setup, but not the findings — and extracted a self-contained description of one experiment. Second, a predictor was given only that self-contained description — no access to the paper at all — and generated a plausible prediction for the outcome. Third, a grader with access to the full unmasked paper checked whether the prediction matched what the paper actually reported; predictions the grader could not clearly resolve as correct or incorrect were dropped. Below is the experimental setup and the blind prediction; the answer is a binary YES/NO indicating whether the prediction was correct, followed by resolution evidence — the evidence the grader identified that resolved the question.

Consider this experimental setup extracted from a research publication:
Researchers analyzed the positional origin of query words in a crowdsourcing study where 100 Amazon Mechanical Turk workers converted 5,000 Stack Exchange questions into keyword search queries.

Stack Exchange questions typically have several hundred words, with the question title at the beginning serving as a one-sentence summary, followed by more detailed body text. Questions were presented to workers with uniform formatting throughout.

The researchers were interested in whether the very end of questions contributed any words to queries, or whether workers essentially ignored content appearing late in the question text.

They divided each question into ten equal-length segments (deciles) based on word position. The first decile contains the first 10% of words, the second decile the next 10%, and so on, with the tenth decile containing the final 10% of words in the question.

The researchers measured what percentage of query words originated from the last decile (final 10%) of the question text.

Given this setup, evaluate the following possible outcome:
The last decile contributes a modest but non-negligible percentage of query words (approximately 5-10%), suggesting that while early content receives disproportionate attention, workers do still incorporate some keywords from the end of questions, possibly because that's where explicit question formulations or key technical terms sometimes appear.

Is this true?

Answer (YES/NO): NO